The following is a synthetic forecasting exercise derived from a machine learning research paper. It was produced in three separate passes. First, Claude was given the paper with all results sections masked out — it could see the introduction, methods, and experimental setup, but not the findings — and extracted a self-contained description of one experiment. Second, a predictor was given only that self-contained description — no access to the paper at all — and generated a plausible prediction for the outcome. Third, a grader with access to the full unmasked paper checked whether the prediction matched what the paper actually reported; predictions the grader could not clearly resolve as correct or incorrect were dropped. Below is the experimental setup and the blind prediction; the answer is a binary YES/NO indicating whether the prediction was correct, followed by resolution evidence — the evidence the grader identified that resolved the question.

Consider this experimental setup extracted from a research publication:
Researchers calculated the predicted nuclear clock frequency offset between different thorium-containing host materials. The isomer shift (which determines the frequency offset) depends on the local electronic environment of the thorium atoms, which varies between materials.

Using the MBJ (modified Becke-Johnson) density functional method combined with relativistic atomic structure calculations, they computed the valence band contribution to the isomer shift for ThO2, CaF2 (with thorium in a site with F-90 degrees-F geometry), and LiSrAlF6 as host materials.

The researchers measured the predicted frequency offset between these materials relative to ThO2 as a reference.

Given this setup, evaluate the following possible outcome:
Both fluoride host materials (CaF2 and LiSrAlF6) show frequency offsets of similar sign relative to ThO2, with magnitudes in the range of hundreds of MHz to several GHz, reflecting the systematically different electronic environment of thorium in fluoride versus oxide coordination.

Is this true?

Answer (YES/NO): NO